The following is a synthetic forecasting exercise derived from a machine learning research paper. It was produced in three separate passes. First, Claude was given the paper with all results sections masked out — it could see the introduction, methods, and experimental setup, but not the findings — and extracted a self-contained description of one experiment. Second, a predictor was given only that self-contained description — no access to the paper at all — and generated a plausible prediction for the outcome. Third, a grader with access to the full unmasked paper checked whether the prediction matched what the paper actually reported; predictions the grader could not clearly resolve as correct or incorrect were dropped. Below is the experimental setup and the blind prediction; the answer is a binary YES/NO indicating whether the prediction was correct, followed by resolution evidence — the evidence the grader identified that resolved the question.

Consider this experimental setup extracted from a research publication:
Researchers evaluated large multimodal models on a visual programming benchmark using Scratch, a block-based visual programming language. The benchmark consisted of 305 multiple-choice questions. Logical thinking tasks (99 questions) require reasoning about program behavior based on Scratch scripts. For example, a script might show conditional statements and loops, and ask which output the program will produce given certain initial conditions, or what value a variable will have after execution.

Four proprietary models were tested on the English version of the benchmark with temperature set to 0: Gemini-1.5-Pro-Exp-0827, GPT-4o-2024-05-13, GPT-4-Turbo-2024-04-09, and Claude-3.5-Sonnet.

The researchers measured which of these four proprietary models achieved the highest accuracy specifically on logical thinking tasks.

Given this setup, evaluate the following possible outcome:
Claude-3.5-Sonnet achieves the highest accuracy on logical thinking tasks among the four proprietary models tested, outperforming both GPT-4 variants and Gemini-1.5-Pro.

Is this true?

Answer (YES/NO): NO